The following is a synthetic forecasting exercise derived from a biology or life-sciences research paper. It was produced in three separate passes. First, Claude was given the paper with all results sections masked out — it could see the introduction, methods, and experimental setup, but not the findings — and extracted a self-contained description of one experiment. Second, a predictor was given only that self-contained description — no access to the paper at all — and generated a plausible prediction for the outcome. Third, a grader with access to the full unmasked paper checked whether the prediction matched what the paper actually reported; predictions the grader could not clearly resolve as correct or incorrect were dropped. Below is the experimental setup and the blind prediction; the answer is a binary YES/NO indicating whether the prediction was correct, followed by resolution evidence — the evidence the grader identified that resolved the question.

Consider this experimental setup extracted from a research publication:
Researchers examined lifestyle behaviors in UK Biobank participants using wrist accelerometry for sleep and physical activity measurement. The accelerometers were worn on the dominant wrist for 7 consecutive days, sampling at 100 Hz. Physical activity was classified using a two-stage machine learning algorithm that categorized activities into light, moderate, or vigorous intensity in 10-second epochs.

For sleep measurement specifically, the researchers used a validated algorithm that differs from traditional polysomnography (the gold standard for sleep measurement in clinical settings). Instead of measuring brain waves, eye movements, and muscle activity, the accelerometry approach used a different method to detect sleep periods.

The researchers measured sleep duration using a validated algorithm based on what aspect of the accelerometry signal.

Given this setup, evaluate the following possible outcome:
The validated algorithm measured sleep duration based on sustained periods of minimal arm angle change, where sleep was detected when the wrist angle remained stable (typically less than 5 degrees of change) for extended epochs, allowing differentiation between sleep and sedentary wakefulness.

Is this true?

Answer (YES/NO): NO